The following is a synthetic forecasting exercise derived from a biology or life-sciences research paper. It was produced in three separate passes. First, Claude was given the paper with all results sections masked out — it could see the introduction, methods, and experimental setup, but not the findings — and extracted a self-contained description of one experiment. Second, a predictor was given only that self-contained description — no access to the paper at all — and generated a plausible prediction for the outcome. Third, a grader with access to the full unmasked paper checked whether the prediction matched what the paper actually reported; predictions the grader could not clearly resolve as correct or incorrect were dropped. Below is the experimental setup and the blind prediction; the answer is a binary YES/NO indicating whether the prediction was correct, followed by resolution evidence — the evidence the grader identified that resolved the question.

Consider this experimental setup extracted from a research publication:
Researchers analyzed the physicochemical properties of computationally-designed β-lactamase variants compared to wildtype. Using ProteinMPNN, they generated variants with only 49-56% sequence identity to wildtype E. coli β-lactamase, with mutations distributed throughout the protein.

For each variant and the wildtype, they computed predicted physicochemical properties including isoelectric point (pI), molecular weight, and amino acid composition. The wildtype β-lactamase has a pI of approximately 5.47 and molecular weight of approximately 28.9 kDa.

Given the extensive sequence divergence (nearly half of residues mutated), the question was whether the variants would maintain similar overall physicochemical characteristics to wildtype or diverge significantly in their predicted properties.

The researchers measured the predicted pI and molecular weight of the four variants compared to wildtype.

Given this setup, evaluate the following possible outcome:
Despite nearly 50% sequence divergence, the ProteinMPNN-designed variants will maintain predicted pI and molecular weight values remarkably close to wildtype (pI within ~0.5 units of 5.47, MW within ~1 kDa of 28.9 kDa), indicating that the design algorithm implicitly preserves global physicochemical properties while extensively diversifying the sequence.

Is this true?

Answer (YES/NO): YES